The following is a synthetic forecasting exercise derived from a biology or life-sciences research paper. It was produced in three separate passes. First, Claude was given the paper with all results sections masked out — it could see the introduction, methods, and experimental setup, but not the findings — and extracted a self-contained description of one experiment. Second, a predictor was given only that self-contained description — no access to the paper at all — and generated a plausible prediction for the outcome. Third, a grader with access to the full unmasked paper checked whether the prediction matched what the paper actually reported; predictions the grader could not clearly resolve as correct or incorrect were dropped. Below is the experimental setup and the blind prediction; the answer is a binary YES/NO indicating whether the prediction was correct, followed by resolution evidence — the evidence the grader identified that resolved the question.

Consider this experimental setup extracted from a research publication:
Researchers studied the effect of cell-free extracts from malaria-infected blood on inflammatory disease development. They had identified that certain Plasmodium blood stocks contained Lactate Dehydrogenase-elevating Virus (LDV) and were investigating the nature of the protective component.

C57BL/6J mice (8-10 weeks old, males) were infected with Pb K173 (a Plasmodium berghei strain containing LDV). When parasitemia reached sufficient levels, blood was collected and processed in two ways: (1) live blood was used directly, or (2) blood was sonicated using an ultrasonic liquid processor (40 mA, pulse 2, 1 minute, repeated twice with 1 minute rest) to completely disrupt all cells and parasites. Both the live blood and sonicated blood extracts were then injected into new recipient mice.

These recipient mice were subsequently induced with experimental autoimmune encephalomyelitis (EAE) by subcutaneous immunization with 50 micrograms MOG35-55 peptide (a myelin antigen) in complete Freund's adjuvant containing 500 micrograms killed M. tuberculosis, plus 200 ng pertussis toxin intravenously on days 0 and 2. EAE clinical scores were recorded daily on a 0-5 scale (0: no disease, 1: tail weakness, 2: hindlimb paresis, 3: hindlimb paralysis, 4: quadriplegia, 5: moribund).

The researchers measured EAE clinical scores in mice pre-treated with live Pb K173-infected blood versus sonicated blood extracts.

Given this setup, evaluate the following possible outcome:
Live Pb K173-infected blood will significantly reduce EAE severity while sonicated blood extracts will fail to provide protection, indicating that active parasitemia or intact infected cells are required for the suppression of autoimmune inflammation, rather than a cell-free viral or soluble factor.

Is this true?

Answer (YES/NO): NO